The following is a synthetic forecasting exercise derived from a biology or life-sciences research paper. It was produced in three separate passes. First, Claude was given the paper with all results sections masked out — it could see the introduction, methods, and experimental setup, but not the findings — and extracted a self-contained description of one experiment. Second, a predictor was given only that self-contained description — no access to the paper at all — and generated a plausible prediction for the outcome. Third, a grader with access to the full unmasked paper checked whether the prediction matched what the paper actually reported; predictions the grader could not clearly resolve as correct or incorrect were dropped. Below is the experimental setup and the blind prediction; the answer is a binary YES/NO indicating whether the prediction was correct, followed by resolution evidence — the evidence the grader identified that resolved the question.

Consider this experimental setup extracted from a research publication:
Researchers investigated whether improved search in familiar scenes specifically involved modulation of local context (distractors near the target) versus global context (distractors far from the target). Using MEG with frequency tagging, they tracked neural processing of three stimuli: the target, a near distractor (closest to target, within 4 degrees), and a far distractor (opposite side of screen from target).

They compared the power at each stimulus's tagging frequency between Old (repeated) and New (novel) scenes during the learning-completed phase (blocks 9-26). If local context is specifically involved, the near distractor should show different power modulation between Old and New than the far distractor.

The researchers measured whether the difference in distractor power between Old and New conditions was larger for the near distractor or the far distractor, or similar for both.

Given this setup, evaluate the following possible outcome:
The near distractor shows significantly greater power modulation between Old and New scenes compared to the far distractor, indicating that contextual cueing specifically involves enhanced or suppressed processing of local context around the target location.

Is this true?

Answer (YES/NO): NO